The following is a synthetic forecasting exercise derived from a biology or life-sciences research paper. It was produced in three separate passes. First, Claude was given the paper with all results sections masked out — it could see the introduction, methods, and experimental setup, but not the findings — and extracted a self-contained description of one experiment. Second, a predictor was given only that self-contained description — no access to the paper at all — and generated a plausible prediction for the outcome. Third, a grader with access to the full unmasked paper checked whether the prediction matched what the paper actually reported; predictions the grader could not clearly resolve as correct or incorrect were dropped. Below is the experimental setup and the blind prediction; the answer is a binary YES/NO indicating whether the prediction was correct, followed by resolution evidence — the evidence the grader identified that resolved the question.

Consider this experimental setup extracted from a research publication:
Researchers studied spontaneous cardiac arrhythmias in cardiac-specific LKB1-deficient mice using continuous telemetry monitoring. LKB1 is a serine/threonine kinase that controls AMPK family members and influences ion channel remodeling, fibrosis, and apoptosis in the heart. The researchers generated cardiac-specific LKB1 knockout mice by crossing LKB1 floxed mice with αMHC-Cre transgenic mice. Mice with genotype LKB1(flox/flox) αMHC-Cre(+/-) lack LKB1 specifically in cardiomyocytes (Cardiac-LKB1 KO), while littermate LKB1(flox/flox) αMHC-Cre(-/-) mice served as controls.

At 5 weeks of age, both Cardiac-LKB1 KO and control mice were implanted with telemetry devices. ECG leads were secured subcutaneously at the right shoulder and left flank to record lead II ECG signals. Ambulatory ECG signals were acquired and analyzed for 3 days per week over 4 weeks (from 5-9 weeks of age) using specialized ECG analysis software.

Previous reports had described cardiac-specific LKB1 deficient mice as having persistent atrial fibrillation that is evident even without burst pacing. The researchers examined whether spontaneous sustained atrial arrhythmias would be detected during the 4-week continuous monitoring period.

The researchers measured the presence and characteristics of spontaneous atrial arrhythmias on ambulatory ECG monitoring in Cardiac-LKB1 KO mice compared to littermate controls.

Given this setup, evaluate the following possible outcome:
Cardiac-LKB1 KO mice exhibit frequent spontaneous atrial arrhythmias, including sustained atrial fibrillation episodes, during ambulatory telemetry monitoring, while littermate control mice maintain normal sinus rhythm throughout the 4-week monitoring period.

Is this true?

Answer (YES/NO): NO